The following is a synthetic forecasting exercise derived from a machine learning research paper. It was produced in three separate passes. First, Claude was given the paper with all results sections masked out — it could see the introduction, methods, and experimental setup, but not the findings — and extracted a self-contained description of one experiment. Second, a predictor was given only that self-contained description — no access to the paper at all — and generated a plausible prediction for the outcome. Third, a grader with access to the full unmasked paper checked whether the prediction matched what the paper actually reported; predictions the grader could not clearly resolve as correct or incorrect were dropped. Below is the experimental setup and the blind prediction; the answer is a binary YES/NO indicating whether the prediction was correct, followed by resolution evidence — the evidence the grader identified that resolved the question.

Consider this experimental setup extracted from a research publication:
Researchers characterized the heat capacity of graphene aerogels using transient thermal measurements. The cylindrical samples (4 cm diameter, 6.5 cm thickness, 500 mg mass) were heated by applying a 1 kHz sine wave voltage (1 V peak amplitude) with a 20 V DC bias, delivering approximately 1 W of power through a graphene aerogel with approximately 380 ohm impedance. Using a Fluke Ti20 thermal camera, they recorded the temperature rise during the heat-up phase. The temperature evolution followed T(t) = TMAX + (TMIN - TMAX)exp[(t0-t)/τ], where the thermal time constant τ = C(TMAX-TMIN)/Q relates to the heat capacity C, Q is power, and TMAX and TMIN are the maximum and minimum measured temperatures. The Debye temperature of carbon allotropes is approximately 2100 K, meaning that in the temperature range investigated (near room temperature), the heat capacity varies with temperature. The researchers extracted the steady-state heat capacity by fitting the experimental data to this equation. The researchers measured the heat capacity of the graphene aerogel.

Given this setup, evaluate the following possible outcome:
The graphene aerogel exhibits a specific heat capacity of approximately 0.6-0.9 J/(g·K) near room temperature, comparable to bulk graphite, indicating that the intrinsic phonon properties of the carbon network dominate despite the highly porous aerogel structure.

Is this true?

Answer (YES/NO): NO